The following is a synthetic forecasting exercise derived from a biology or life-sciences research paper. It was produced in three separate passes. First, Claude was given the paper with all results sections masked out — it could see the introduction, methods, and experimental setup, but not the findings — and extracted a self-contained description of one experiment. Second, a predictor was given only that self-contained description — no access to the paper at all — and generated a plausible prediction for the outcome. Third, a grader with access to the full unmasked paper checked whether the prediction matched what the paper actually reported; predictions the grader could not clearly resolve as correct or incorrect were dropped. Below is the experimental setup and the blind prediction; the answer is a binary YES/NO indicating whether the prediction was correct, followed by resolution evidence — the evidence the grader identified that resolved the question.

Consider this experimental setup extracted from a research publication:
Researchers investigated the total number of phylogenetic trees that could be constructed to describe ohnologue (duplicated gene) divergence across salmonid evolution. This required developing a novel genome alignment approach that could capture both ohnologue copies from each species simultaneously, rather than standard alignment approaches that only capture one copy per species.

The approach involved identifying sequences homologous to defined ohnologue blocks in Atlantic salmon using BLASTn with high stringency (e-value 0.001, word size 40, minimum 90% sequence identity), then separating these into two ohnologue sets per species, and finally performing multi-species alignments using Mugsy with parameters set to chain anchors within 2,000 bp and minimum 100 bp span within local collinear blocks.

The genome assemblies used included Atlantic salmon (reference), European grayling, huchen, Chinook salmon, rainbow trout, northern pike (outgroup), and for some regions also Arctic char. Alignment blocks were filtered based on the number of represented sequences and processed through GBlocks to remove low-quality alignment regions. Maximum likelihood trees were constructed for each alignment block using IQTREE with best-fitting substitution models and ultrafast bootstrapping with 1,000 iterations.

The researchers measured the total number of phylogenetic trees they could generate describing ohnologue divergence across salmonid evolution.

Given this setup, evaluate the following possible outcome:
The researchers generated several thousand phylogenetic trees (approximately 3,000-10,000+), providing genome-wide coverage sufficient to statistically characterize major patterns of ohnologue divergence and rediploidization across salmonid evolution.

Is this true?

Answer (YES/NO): NO